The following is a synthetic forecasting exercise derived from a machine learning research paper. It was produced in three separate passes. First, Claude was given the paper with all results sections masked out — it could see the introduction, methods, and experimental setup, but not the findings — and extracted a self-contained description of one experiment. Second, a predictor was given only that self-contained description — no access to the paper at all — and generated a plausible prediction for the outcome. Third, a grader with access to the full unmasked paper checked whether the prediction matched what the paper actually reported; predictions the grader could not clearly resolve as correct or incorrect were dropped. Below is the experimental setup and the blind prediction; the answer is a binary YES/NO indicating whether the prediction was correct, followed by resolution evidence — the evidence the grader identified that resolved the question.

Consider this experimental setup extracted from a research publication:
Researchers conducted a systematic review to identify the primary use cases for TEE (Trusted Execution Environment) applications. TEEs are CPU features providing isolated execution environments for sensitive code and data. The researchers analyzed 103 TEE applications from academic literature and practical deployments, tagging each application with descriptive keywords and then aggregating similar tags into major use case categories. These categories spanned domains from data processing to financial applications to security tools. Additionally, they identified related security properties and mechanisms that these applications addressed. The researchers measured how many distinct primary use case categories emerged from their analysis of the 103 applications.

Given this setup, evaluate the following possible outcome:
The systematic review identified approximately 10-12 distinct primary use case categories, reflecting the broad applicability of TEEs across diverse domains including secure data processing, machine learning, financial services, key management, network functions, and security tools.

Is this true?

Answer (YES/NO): NO